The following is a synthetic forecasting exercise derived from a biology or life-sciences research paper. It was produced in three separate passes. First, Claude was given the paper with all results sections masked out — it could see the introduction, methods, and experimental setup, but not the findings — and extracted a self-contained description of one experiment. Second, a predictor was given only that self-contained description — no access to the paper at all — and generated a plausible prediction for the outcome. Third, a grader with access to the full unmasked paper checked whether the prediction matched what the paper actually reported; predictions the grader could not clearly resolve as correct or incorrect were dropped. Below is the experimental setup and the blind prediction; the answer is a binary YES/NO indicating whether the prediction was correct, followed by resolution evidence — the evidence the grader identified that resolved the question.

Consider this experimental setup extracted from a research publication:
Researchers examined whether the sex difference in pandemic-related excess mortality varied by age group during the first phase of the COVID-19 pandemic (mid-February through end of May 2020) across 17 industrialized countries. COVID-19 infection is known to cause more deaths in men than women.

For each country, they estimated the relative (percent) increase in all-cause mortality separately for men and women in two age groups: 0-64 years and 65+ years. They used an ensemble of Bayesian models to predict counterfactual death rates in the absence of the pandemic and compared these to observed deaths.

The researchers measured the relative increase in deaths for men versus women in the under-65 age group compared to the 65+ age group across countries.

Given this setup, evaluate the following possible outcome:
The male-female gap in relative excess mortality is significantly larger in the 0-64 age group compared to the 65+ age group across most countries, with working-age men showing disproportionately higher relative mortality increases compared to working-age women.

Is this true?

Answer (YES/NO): YES